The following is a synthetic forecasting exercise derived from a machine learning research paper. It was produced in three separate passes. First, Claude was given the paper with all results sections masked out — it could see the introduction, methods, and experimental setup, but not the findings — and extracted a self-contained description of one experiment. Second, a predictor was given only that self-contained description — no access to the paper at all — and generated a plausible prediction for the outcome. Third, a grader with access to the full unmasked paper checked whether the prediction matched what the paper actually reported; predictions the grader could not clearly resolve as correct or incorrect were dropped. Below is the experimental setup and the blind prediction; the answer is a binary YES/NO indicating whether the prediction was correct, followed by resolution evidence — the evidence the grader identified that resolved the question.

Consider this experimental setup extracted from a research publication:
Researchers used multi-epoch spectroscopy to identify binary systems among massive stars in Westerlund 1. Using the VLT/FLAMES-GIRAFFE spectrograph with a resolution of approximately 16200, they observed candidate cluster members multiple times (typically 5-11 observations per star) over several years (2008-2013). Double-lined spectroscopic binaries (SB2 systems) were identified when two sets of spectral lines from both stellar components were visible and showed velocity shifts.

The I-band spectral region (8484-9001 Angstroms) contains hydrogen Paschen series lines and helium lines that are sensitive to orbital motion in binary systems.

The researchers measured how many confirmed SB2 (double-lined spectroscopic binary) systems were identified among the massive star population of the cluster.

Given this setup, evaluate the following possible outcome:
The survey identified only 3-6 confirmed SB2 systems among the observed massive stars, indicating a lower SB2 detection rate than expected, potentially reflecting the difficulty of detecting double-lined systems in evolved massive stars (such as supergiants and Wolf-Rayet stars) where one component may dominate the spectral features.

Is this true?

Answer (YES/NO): NO